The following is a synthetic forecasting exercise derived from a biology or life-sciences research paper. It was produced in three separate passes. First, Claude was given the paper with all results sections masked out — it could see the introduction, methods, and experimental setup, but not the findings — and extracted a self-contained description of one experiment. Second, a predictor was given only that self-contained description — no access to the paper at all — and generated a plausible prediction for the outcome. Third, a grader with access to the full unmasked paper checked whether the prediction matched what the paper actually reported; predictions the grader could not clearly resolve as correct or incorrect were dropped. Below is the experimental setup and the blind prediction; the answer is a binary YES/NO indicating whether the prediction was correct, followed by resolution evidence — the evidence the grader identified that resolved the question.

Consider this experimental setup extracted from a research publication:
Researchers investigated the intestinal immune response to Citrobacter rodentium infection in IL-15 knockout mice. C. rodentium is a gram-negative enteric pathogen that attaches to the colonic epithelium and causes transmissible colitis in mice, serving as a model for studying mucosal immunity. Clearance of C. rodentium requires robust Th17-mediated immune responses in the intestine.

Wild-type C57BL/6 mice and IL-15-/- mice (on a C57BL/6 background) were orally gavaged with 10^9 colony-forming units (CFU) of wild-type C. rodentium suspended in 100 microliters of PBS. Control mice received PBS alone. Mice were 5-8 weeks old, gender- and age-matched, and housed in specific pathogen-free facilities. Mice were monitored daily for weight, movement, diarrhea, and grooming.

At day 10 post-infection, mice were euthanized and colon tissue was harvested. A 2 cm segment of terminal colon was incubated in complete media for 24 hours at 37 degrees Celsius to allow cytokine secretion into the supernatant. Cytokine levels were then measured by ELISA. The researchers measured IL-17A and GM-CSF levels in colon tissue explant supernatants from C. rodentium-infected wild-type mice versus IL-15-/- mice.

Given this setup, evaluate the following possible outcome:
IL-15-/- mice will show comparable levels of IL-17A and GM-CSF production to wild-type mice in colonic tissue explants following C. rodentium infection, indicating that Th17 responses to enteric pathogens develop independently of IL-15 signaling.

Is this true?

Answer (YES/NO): NO